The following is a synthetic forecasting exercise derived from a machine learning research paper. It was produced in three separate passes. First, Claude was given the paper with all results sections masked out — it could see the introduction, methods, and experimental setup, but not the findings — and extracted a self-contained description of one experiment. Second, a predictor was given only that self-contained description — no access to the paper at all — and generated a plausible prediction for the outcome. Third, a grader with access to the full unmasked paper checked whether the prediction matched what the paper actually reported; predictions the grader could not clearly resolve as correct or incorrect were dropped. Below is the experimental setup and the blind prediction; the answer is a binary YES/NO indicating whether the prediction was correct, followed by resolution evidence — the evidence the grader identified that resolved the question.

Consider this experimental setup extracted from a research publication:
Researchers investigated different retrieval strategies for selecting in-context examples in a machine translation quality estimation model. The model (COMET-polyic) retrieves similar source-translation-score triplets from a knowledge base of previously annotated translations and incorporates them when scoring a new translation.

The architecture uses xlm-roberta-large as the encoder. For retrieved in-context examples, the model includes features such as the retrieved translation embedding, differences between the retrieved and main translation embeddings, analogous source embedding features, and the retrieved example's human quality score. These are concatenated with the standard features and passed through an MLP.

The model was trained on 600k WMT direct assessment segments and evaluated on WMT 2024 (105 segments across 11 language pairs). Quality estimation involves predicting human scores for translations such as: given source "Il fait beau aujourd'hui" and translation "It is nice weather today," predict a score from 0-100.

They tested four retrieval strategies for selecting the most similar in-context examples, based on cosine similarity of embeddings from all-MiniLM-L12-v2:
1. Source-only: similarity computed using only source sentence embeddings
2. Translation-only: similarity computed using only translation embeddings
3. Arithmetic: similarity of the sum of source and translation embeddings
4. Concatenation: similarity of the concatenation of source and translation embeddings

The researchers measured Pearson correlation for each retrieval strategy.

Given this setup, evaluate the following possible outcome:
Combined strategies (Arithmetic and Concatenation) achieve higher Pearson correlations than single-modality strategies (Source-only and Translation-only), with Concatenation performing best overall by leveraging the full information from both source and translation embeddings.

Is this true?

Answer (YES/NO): NO